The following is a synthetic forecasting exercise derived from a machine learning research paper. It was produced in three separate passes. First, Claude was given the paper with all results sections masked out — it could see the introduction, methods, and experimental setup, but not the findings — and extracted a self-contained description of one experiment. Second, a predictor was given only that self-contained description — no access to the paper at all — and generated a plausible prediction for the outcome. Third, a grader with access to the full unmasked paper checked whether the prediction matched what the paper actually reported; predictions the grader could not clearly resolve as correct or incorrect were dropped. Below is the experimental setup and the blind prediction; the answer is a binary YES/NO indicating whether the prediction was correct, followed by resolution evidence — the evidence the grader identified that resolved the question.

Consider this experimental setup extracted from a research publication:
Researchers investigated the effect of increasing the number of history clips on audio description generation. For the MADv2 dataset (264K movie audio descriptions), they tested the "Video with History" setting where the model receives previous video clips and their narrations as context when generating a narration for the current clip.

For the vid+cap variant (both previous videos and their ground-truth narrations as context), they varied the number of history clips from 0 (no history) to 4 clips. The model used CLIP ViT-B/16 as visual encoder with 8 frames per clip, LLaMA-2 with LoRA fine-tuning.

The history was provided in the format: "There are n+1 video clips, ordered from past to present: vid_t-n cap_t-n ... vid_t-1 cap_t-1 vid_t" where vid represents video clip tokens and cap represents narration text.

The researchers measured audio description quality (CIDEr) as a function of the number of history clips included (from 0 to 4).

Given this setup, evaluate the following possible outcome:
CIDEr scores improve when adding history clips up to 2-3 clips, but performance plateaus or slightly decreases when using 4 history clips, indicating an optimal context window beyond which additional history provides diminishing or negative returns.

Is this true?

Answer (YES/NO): NO